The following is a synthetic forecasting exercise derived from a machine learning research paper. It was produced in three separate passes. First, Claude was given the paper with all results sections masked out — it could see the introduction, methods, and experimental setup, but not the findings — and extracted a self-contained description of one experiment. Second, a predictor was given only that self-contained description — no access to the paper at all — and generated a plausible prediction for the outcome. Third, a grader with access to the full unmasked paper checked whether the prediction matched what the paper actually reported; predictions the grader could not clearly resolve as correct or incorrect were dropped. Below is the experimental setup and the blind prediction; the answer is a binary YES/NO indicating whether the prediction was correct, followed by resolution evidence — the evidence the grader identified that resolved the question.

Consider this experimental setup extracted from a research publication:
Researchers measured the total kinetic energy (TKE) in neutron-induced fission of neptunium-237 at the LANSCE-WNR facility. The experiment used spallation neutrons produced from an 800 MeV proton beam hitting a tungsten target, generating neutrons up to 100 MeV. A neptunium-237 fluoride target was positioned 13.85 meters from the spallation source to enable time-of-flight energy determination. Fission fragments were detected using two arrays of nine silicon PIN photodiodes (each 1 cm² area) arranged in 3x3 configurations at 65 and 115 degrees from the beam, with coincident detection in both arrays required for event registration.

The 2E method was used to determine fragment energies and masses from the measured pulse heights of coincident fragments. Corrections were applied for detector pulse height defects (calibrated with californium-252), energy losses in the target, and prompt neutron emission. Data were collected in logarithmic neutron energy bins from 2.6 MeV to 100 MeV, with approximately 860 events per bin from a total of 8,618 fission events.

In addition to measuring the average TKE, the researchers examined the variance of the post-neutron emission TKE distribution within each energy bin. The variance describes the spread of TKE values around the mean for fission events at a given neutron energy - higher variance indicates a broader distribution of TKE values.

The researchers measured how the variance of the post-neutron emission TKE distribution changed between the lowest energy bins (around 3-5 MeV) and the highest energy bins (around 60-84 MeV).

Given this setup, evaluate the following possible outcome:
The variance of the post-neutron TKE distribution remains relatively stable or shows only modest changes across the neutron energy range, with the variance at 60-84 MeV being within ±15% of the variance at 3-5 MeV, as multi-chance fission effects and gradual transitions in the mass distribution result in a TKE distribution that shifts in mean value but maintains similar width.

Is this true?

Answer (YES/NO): NO